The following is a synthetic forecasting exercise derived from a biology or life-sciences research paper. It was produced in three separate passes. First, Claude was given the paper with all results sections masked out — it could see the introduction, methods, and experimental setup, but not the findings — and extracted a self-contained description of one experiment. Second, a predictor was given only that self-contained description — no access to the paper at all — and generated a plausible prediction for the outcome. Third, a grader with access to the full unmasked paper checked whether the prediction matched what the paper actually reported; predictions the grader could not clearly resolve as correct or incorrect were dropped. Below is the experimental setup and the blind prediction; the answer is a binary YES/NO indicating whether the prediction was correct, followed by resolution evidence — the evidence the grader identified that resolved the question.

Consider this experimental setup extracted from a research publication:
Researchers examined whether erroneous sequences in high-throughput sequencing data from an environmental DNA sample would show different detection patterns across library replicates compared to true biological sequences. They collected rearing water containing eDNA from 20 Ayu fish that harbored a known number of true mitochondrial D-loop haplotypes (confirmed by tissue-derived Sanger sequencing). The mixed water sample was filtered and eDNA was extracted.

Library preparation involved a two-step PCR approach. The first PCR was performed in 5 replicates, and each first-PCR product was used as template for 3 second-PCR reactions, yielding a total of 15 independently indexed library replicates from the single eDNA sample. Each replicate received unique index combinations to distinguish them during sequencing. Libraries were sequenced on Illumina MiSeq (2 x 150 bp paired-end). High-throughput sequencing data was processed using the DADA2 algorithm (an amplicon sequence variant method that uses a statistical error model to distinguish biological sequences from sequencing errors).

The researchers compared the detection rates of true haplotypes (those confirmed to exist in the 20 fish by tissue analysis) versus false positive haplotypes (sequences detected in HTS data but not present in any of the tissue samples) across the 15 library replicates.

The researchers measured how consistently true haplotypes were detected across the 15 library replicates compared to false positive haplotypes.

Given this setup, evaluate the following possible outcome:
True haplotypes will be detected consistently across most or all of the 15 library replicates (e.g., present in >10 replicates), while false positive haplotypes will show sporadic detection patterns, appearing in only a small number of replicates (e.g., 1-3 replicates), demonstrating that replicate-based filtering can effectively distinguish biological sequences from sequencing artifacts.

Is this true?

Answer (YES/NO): NO